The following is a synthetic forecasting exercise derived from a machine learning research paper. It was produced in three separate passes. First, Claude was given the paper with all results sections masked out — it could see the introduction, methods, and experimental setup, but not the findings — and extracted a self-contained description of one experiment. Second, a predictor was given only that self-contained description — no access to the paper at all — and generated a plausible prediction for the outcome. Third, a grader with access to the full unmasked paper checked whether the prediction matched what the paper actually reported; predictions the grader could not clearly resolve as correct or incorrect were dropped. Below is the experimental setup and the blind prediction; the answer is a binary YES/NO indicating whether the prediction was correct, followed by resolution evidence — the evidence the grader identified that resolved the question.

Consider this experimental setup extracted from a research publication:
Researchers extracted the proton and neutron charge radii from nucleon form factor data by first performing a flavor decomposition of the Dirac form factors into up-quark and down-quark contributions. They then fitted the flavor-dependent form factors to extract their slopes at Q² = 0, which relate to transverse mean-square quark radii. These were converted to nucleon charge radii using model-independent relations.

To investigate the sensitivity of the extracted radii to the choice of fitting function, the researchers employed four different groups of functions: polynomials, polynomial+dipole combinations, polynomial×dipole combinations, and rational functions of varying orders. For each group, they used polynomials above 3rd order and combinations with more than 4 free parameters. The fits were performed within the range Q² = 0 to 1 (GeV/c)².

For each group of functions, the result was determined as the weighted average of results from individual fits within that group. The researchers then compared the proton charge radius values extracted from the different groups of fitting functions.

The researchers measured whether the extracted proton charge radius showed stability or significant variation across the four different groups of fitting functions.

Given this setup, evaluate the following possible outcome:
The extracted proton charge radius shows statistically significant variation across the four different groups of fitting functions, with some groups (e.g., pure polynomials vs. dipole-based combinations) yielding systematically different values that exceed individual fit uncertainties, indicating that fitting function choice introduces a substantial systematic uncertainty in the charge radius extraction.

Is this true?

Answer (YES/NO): NO